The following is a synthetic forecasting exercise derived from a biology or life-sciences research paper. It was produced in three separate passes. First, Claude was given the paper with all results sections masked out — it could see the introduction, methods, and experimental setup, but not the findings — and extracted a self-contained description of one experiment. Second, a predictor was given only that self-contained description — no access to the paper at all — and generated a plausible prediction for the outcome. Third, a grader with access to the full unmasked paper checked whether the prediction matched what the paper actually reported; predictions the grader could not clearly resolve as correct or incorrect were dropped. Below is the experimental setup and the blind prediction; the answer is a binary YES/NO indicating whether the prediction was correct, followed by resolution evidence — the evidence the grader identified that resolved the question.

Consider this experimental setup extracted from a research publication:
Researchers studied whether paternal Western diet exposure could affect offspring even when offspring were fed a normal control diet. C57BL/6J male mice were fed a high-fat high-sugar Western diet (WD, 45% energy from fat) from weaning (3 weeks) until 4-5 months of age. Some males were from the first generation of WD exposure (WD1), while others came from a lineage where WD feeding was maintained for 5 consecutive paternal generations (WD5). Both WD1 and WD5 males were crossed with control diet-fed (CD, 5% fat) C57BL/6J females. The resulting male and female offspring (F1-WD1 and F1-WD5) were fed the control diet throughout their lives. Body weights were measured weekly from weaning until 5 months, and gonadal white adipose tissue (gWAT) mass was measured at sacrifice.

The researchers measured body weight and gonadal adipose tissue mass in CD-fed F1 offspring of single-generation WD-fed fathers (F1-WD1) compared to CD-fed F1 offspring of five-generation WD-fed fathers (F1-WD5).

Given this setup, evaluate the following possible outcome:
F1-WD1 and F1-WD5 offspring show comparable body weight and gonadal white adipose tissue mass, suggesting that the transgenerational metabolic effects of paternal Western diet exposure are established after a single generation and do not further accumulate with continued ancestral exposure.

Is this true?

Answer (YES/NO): NO